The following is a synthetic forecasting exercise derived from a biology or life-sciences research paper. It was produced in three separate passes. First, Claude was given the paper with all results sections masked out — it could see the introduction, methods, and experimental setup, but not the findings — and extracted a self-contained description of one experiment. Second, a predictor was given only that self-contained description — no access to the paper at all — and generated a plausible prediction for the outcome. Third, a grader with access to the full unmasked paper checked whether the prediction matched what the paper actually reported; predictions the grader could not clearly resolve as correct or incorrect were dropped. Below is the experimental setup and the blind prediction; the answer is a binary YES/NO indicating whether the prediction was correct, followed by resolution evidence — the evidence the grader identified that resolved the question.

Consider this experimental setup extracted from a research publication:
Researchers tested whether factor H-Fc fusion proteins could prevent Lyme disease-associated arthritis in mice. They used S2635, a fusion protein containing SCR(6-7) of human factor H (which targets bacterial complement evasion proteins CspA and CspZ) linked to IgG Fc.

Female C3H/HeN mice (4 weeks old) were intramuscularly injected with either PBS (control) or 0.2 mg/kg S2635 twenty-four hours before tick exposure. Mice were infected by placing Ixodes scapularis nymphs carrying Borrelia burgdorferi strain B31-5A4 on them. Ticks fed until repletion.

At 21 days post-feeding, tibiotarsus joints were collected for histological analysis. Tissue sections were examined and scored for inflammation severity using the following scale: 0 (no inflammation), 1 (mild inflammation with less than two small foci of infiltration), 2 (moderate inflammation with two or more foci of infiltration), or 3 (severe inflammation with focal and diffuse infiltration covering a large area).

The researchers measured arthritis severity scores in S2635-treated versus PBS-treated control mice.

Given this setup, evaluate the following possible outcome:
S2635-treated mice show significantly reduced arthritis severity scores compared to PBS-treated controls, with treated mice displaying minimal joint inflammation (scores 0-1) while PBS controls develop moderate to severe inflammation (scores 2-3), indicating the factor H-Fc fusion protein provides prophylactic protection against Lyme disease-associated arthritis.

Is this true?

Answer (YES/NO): YES